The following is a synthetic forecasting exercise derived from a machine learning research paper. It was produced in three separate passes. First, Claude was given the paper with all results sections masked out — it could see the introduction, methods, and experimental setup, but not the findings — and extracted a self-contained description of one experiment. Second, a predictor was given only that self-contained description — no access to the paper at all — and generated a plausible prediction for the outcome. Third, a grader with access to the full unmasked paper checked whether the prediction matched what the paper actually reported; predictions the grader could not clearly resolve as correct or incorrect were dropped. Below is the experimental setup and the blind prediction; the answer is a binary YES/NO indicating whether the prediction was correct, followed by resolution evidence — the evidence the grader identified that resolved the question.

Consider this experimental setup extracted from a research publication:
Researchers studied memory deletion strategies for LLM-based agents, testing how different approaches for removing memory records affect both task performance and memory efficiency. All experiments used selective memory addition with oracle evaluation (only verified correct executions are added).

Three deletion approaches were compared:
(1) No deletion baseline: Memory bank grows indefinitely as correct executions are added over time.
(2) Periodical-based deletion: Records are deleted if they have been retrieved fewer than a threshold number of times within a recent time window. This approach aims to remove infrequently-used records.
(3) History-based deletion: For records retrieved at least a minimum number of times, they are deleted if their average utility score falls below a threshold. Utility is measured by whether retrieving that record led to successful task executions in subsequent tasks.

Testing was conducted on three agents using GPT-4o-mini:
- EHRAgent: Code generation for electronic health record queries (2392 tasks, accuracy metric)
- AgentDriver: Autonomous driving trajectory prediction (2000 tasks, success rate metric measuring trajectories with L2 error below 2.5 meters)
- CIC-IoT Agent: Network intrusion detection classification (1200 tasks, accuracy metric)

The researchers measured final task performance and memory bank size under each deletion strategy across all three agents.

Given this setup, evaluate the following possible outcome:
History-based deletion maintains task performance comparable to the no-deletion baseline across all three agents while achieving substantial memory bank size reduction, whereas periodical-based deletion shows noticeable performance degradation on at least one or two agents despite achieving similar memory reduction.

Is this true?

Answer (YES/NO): NO